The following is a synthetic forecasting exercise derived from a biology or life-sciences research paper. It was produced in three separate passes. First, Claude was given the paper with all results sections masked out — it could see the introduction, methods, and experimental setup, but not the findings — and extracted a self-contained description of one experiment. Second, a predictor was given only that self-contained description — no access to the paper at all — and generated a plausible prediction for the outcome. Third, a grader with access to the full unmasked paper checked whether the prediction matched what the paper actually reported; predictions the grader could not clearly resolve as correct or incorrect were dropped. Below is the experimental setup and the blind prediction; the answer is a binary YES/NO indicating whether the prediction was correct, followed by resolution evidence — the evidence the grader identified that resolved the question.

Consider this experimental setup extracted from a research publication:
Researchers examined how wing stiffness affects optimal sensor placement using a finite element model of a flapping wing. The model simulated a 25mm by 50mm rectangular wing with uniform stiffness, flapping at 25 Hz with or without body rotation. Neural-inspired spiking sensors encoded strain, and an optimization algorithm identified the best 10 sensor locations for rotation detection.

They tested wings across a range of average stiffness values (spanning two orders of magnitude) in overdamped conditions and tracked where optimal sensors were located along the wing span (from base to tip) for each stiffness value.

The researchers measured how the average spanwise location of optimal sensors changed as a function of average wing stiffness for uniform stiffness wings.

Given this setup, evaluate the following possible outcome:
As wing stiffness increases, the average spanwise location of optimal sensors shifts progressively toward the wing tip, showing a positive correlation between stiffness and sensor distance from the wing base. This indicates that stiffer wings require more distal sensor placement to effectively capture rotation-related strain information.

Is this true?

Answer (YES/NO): NO